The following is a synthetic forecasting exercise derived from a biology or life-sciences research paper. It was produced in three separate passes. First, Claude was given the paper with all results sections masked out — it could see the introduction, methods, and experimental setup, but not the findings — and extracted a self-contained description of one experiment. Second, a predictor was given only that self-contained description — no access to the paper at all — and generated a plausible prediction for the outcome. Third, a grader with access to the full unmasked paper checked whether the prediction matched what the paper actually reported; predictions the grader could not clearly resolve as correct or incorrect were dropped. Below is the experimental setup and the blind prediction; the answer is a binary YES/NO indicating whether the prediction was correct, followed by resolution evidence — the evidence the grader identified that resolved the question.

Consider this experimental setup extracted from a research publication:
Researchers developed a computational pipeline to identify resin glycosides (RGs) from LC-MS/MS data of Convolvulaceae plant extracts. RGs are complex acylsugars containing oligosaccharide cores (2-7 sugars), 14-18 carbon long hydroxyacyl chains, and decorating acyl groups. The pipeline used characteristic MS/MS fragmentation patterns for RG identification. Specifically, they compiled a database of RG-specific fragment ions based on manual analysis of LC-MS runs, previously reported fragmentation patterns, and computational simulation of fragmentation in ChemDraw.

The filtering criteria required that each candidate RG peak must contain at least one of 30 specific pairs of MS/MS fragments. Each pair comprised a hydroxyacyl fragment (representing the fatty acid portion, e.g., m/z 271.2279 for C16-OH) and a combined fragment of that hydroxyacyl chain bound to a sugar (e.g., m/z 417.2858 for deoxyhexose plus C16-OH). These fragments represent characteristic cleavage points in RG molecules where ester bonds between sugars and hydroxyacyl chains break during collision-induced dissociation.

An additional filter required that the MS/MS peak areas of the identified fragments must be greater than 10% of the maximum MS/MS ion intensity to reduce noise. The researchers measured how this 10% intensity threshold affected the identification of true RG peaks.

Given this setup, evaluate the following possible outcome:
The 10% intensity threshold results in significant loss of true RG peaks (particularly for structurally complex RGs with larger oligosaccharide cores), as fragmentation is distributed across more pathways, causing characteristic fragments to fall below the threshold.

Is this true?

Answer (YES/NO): NO